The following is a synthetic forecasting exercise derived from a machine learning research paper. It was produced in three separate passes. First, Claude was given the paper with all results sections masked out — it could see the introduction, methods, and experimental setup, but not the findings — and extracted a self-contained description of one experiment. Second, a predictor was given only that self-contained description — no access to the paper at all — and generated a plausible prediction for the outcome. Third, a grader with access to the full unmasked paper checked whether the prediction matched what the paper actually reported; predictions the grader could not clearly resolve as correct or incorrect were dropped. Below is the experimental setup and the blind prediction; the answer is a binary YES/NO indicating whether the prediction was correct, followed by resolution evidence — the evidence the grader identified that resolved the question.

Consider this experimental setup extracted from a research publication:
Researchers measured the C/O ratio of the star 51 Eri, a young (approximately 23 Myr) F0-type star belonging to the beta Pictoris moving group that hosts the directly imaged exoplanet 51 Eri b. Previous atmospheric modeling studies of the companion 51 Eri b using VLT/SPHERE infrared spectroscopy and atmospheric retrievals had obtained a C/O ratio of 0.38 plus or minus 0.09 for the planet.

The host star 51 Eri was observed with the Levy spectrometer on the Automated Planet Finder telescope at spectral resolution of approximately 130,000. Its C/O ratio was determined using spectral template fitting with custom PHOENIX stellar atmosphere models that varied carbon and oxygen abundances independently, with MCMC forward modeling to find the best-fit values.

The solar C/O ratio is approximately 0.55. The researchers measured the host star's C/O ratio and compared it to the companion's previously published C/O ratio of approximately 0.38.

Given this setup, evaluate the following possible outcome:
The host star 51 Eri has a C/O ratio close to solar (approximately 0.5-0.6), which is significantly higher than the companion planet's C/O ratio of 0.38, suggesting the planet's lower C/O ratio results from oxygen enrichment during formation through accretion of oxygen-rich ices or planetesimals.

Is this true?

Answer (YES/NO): NO